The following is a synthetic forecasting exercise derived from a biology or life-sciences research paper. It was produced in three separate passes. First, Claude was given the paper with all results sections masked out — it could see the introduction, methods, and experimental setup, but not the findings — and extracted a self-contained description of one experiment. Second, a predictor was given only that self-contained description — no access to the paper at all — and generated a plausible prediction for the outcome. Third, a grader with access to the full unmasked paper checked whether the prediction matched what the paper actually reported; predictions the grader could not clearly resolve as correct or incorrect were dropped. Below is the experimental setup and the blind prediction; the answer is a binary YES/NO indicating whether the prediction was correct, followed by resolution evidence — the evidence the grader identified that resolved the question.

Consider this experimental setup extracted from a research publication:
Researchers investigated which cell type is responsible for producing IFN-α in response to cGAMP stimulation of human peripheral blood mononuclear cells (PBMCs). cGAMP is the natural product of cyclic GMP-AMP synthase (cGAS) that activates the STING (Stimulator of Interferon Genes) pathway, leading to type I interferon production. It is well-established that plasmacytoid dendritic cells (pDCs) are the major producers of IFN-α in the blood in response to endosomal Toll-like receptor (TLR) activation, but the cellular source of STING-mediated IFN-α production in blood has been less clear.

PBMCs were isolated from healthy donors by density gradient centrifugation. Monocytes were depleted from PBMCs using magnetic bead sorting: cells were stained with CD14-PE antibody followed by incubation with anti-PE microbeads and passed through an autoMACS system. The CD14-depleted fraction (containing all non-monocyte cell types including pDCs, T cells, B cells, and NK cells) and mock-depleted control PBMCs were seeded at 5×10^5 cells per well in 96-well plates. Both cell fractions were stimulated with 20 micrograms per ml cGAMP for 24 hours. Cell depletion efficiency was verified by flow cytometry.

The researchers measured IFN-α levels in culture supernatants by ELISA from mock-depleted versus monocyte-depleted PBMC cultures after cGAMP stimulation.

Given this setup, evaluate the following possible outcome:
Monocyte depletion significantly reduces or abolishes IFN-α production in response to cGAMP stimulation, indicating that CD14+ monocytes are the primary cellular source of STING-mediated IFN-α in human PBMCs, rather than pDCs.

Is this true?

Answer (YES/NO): YES